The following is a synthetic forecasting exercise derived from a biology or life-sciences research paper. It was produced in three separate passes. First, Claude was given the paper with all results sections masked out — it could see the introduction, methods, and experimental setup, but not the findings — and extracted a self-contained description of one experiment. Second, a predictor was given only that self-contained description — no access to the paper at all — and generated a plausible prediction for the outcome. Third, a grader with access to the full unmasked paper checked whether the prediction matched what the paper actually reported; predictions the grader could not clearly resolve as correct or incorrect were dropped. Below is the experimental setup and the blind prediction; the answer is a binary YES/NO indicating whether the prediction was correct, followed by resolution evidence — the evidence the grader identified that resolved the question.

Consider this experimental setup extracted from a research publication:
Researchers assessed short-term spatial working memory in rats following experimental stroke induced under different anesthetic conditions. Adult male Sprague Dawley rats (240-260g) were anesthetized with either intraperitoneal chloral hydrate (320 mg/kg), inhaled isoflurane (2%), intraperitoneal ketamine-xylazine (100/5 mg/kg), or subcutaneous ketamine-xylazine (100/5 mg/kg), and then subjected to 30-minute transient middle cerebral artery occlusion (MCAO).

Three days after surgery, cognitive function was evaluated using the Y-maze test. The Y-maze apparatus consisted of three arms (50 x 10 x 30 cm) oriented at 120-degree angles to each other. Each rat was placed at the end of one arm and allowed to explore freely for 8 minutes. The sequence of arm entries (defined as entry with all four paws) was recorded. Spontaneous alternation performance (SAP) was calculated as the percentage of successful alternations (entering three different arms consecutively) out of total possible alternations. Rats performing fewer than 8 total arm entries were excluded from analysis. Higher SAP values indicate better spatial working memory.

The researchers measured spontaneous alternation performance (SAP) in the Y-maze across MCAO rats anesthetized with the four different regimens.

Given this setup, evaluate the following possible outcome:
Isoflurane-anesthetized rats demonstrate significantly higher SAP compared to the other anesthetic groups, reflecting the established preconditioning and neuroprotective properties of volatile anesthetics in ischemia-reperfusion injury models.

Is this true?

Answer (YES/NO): NO